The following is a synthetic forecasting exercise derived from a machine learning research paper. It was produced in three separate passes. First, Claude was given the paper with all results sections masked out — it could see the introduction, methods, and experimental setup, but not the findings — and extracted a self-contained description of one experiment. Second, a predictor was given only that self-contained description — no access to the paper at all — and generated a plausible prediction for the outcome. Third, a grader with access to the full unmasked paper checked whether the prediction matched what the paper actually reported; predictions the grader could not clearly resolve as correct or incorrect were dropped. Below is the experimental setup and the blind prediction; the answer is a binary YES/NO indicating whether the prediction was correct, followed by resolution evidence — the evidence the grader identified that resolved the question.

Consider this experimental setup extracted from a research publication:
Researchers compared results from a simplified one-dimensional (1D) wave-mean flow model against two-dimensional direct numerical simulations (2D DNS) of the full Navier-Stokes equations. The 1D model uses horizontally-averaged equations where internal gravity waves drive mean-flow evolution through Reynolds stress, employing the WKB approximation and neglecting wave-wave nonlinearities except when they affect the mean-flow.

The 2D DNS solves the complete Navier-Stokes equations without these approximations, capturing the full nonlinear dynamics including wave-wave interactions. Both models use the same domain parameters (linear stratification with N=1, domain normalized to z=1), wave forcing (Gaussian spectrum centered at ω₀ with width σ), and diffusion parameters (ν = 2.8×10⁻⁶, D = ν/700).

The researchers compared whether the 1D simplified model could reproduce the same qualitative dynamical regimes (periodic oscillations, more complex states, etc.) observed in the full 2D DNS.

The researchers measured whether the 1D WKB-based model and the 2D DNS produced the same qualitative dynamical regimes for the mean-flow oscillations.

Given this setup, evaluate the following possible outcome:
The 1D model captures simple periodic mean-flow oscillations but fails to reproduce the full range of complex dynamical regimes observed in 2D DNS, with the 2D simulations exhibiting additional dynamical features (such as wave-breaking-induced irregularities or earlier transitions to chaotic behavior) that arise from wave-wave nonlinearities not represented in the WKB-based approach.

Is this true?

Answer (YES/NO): NO